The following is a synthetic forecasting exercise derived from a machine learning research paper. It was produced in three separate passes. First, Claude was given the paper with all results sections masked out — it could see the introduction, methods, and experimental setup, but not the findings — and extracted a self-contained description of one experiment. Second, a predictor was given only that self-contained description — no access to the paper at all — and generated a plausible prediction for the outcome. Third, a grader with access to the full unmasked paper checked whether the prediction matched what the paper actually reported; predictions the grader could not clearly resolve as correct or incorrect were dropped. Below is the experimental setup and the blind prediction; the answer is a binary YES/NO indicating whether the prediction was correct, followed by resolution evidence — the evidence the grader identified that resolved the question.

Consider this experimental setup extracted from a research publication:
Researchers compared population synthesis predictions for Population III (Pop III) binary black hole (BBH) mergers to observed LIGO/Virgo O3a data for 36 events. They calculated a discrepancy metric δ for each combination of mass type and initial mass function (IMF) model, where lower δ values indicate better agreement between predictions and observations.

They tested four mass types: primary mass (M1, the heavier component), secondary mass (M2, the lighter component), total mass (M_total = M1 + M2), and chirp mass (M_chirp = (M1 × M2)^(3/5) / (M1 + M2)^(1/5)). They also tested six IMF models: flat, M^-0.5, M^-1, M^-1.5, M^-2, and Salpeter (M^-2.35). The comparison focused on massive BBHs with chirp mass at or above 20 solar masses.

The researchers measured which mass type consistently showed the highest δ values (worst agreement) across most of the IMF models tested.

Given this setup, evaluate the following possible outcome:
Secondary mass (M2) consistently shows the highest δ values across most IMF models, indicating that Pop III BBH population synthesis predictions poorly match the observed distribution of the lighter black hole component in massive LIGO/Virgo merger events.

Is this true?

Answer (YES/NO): YES